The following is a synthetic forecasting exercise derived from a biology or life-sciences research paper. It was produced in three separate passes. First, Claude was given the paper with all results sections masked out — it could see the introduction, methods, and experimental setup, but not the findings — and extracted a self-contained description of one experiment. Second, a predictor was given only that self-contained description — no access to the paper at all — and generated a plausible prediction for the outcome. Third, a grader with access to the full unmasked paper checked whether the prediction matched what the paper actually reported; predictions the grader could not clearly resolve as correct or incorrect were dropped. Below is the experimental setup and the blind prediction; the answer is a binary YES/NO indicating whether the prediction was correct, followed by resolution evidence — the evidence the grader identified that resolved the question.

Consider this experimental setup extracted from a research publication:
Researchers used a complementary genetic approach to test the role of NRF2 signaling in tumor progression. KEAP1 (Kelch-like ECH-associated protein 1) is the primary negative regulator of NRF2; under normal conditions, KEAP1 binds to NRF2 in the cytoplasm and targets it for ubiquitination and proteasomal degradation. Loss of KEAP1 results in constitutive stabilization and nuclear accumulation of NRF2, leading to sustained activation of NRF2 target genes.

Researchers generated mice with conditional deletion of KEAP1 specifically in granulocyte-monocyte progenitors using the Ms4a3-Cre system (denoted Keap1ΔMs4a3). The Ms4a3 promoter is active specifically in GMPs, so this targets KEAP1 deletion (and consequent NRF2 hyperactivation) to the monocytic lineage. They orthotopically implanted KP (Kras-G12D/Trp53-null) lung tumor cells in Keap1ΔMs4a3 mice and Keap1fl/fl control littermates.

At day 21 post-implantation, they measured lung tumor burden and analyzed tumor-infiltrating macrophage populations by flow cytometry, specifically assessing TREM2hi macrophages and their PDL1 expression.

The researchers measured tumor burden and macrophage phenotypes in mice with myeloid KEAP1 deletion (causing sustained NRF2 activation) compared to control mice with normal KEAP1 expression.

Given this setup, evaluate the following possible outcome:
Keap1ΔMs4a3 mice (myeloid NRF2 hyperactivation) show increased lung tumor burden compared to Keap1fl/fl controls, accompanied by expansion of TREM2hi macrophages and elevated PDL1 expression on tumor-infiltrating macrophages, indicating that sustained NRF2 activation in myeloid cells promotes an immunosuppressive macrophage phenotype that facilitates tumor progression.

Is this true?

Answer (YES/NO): YES